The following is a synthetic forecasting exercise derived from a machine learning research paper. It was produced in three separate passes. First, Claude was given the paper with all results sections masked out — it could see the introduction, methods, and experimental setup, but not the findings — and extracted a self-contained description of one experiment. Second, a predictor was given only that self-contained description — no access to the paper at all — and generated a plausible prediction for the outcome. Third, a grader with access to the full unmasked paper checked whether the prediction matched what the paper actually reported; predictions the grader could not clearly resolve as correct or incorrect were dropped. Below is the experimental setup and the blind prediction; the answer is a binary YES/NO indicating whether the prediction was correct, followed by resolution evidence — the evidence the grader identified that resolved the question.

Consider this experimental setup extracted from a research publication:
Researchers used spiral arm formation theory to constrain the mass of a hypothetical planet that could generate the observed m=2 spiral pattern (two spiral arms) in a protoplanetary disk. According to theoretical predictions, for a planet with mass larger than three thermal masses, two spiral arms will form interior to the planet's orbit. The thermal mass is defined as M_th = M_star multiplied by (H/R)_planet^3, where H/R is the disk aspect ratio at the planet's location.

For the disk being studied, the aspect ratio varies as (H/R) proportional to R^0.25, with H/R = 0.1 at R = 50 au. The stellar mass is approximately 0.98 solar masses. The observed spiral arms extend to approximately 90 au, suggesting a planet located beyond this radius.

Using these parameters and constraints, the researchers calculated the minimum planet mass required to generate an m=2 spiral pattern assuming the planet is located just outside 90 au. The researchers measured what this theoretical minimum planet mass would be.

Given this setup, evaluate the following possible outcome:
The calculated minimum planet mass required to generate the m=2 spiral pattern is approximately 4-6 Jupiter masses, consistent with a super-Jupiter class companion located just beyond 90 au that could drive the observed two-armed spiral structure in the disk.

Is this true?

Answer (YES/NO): YES